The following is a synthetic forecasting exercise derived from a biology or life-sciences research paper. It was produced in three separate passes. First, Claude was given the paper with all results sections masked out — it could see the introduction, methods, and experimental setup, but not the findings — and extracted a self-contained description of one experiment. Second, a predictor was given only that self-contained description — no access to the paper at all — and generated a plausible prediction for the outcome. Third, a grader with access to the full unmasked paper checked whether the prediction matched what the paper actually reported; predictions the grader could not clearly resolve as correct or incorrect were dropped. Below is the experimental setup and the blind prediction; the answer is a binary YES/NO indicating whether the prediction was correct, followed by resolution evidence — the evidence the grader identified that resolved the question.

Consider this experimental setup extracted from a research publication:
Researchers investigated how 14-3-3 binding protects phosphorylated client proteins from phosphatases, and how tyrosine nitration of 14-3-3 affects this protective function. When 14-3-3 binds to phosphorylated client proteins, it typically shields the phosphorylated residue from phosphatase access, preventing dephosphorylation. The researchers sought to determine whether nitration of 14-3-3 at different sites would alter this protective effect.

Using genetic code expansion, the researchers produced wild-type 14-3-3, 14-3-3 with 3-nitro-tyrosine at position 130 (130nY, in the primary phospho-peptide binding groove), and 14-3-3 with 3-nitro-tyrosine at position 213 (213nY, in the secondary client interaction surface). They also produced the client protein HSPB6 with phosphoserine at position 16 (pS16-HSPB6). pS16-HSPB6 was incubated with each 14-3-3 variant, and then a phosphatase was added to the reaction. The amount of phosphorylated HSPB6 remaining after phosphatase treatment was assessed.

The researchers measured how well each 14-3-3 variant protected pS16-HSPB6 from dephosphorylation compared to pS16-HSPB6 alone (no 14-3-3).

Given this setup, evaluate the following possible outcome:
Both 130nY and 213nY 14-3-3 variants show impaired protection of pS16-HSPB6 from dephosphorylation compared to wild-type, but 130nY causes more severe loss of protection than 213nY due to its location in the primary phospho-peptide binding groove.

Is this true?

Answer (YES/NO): NO